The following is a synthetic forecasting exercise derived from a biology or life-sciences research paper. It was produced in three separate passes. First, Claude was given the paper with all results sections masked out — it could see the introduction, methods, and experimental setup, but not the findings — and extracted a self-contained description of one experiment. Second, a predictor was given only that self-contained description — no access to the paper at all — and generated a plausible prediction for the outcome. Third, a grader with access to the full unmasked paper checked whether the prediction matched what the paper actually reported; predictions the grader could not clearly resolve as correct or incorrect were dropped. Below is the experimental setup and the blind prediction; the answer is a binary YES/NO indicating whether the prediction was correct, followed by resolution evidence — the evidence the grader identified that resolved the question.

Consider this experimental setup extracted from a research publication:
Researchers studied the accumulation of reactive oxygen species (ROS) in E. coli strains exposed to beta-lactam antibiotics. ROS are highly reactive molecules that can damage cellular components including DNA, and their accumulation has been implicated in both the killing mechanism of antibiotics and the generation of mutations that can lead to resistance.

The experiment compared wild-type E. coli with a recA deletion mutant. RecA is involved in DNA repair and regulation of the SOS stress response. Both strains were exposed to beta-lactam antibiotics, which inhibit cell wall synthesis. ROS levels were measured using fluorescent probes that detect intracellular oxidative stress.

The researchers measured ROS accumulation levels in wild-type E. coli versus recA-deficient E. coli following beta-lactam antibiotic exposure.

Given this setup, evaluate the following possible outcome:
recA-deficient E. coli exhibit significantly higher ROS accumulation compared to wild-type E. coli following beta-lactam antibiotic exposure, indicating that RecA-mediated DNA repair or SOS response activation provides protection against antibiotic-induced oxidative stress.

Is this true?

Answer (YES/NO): YES